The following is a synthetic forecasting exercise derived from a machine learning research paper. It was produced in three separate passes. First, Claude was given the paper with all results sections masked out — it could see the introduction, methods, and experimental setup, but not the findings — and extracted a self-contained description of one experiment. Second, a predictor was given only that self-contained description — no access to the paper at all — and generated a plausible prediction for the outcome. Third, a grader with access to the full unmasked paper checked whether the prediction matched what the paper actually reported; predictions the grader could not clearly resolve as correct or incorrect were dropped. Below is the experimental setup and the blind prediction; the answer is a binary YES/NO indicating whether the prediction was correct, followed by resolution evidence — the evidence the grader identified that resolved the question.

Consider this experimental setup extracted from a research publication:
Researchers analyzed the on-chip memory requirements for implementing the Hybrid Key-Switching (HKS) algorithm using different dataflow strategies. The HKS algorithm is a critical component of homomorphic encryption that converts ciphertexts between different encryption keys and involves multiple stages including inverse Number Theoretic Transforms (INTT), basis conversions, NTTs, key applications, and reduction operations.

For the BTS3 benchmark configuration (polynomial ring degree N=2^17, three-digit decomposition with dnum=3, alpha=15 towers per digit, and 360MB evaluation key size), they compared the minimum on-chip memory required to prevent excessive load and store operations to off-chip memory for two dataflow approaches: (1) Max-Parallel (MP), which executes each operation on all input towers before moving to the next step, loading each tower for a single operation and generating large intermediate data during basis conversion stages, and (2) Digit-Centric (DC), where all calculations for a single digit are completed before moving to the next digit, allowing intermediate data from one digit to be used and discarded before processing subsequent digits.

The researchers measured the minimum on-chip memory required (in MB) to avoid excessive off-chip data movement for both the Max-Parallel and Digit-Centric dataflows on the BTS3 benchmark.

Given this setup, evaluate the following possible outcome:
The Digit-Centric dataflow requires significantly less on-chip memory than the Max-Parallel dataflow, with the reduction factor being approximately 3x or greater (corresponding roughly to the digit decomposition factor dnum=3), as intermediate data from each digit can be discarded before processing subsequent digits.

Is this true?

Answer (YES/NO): NO